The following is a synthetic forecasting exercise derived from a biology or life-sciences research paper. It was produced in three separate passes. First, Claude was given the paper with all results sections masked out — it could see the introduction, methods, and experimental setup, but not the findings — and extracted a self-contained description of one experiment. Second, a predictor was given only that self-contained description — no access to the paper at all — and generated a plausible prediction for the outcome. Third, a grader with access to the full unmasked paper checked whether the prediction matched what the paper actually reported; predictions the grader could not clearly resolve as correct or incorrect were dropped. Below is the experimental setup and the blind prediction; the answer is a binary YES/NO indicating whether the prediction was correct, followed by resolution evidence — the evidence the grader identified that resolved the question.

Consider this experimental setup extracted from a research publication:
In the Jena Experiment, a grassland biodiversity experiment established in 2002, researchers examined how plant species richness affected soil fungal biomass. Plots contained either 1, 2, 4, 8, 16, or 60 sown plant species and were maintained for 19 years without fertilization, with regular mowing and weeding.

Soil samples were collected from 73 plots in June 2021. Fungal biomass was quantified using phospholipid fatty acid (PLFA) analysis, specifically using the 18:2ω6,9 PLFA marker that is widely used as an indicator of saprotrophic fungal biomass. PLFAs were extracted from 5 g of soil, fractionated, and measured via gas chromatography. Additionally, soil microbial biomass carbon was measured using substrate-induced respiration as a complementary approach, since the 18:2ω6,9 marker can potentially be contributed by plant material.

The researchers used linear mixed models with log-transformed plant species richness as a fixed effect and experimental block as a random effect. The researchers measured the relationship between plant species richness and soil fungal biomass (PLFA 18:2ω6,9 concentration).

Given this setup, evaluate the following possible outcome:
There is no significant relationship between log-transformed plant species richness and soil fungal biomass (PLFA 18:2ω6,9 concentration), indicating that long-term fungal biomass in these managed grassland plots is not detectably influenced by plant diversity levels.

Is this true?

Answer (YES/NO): NO